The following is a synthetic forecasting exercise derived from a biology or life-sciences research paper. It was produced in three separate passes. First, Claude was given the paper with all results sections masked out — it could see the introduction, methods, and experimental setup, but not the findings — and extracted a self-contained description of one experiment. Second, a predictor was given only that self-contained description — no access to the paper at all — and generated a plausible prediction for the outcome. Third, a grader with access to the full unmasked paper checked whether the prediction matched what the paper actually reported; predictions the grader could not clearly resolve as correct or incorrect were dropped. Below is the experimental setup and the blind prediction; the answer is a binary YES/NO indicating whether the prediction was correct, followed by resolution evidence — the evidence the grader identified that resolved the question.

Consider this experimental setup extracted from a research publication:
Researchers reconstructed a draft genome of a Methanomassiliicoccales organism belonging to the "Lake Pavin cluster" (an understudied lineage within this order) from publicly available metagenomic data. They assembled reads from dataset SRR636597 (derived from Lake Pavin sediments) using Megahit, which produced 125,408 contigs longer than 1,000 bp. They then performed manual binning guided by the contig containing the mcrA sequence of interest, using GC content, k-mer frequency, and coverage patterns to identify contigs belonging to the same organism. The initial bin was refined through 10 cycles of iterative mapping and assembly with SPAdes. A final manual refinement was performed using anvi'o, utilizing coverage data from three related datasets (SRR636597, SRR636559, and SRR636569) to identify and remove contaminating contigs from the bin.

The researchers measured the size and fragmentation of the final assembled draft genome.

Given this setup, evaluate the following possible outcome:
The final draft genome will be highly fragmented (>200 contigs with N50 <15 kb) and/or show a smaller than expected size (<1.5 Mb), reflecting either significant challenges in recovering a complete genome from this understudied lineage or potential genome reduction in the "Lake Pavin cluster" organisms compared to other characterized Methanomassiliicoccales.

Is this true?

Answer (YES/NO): NO